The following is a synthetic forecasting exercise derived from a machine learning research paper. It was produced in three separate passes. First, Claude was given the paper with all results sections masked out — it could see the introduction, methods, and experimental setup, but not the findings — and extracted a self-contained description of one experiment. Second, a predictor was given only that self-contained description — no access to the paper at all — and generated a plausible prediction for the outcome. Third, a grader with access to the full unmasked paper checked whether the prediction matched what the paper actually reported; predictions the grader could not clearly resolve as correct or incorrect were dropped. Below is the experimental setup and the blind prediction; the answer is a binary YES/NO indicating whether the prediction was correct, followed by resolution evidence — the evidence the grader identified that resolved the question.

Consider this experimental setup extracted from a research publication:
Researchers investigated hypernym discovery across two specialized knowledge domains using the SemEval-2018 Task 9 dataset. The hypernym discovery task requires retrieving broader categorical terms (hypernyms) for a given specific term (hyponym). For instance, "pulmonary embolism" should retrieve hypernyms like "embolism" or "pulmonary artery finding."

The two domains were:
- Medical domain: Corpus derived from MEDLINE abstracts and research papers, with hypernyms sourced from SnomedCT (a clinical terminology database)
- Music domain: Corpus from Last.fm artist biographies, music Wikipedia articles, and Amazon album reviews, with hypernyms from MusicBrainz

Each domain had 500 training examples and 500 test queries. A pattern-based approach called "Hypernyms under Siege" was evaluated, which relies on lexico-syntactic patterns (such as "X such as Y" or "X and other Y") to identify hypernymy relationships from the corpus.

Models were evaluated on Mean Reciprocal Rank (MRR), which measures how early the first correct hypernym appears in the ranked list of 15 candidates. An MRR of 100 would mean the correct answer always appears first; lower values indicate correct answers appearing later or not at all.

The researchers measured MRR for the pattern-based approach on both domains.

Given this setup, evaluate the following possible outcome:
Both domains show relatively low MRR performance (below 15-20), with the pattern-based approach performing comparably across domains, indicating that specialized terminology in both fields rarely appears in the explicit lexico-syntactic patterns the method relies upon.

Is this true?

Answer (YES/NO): NO